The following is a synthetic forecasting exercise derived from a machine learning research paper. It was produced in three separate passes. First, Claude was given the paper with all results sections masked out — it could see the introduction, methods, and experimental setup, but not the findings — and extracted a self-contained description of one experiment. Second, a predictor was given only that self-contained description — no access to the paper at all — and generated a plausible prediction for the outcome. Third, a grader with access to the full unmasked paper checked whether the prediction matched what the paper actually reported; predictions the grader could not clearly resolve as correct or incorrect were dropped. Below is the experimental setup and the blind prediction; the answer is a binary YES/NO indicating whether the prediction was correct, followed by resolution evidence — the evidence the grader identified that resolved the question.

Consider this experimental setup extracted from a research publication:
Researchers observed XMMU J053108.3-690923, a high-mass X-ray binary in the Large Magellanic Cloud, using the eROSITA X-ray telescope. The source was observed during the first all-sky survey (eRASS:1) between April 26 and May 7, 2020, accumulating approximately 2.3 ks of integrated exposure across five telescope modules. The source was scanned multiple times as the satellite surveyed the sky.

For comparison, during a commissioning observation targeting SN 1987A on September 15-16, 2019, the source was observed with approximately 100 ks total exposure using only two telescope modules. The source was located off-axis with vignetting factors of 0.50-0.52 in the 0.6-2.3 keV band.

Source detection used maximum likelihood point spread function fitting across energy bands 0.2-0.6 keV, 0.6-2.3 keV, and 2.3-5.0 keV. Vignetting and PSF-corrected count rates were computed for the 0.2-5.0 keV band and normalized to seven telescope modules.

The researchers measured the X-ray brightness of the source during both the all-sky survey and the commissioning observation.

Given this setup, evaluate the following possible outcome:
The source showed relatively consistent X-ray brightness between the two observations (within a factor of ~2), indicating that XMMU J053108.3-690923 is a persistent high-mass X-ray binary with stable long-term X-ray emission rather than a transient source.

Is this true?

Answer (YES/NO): NO